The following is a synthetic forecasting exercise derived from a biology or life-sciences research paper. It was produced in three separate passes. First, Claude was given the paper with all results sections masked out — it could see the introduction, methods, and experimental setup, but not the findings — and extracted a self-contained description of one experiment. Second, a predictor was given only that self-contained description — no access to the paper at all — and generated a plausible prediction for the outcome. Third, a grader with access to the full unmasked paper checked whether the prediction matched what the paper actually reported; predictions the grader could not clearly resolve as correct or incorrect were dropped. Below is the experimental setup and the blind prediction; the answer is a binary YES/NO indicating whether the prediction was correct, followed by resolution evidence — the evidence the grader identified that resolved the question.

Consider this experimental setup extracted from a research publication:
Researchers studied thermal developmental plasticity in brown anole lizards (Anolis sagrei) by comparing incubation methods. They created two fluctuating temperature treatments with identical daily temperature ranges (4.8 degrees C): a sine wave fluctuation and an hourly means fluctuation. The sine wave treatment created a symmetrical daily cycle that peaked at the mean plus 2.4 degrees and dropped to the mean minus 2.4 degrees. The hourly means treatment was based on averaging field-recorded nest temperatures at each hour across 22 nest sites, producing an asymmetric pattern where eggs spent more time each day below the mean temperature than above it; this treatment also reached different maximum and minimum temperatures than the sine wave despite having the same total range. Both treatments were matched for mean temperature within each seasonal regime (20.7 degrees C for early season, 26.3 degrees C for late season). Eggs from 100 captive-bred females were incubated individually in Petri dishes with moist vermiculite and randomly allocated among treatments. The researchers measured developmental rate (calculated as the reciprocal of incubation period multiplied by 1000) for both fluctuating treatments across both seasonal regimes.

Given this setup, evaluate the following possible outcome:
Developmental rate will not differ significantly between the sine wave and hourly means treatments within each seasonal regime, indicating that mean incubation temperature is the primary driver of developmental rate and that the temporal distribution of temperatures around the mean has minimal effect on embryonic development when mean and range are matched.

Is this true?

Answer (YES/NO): YES